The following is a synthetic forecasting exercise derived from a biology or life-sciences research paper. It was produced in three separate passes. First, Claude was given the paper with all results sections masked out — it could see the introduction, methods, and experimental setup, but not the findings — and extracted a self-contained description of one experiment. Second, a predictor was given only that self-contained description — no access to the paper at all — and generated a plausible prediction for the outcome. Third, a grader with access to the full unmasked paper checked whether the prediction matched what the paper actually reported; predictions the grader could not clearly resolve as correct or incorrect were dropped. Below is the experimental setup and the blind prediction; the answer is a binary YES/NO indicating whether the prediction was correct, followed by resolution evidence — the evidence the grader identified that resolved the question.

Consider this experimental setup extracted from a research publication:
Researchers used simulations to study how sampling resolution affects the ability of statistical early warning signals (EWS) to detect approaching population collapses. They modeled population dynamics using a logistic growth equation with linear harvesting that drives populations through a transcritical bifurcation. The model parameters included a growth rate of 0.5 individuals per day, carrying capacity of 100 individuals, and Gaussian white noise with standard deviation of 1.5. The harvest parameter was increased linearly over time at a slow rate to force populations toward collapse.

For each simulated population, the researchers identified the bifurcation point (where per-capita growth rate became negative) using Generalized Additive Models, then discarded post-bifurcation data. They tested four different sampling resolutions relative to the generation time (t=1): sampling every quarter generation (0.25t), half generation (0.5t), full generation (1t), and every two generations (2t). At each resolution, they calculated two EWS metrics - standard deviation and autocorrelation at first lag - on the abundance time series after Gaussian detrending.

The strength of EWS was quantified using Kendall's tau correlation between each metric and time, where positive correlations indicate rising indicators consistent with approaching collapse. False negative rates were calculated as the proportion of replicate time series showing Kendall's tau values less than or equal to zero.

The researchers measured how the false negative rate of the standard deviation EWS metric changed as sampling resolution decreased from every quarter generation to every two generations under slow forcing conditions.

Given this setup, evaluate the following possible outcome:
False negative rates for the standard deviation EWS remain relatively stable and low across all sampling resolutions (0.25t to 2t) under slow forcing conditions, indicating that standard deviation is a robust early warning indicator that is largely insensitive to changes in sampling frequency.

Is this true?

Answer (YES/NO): NO